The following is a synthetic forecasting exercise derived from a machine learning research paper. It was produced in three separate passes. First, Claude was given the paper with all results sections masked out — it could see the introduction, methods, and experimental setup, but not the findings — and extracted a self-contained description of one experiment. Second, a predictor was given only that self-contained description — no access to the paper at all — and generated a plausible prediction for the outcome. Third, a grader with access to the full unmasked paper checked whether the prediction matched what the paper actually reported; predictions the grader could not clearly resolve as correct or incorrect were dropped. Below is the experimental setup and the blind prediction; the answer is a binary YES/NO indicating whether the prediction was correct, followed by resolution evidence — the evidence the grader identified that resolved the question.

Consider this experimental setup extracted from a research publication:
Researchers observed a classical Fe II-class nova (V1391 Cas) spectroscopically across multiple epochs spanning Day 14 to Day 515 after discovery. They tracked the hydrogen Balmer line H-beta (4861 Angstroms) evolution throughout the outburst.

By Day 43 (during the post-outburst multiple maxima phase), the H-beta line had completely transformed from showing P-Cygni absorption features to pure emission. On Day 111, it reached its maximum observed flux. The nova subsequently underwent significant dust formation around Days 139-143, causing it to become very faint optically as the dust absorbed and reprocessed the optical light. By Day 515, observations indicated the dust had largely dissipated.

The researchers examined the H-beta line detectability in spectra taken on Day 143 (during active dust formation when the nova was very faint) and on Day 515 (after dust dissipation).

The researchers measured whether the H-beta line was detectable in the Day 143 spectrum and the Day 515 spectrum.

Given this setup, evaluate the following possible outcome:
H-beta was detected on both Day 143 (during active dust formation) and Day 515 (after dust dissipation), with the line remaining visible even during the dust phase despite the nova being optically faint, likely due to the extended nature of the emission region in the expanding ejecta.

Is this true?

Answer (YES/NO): NO